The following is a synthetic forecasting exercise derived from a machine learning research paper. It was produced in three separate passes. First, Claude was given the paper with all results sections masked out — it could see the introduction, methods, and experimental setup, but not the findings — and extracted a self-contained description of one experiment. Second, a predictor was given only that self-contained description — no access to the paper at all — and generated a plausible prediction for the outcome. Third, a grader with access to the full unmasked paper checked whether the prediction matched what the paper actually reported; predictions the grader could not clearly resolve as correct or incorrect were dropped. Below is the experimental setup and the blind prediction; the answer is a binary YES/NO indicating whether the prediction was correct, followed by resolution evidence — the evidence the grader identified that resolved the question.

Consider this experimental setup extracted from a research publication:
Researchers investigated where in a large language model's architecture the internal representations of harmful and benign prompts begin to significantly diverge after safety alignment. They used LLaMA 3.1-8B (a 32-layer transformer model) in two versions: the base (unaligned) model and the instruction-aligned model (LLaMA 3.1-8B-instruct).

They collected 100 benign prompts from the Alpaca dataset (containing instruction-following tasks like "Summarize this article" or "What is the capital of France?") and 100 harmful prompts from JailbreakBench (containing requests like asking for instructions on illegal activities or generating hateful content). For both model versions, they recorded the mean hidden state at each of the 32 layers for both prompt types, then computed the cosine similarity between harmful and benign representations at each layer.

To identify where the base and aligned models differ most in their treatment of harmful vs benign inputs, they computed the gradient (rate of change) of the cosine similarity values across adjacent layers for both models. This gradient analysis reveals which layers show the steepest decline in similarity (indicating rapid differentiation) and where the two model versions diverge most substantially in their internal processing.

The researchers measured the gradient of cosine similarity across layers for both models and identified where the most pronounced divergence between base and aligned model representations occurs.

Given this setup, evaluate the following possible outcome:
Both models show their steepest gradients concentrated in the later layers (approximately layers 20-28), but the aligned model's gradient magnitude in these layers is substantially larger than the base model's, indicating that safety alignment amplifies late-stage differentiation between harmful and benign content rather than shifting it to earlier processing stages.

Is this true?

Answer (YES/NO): NO